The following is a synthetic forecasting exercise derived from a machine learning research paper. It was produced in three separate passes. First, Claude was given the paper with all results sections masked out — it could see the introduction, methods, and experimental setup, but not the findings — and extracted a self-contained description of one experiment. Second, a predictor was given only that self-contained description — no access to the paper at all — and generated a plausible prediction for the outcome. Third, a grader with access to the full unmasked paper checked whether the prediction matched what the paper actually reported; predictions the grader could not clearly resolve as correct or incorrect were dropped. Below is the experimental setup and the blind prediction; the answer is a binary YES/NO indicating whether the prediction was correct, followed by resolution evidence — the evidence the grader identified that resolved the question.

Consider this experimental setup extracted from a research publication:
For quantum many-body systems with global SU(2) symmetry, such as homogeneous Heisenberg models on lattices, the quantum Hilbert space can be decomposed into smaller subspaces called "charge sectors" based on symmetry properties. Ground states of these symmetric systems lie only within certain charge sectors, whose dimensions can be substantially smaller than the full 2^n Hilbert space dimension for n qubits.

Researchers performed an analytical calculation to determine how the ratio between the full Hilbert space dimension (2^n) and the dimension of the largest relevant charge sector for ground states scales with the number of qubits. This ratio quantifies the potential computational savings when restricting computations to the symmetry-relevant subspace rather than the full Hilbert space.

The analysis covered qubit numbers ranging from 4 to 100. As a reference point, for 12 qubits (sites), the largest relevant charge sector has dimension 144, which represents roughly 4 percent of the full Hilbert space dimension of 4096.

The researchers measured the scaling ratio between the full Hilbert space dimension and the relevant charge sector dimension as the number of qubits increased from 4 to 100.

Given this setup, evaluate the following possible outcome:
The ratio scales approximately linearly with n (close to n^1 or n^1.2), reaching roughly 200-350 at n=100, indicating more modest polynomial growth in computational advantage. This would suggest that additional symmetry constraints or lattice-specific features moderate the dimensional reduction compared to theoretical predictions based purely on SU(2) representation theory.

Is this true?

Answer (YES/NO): NO